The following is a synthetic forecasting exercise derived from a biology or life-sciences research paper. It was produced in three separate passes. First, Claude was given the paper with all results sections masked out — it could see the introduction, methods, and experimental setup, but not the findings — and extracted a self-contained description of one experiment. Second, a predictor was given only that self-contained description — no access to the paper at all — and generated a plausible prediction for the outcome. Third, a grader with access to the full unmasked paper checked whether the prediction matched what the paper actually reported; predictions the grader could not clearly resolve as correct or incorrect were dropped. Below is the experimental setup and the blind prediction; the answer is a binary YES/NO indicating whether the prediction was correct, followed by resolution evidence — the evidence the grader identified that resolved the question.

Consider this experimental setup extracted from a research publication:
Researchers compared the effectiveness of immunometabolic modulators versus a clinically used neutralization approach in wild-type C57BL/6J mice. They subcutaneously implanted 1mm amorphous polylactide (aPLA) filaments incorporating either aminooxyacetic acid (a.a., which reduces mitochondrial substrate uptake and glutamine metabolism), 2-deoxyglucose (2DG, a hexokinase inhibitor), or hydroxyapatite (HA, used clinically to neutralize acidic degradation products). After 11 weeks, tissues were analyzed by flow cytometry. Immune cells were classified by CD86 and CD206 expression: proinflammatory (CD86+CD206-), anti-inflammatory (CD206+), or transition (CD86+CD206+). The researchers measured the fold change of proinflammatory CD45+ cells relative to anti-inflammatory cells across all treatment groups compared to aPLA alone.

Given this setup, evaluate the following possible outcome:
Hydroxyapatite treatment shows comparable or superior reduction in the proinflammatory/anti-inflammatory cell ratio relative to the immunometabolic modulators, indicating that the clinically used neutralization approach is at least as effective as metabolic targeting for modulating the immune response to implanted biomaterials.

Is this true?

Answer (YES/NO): NO